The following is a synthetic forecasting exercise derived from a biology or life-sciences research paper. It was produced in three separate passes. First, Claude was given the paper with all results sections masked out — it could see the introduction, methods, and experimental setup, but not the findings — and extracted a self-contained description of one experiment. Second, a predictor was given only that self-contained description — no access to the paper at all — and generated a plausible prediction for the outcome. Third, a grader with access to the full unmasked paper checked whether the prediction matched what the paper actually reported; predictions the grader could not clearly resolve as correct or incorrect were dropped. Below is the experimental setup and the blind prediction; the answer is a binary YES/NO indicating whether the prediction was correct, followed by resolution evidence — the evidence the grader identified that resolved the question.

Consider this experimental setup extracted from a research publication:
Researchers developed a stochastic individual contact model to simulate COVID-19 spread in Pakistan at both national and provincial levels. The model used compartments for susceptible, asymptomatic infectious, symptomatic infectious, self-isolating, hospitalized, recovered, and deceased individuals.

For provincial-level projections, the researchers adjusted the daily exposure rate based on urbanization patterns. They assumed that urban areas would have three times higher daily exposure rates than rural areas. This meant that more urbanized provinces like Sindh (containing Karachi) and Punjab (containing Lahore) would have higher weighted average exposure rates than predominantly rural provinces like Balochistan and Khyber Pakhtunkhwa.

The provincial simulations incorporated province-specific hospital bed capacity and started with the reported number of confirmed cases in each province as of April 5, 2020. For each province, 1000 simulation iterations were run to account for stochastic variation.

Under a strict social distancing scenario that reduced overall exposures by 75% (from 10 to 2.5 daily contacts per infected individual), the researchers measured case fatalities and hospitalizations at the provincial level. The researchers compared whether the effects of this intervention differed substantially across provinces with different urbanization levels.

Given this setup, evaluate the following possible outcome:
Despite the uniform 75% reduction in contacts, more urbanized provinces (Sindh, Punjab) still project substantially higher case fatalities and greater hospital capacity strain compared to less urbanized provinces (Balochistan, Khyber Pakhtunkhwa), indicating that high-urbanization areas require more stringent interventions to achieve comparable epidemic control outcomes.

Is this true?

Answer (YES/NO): NO